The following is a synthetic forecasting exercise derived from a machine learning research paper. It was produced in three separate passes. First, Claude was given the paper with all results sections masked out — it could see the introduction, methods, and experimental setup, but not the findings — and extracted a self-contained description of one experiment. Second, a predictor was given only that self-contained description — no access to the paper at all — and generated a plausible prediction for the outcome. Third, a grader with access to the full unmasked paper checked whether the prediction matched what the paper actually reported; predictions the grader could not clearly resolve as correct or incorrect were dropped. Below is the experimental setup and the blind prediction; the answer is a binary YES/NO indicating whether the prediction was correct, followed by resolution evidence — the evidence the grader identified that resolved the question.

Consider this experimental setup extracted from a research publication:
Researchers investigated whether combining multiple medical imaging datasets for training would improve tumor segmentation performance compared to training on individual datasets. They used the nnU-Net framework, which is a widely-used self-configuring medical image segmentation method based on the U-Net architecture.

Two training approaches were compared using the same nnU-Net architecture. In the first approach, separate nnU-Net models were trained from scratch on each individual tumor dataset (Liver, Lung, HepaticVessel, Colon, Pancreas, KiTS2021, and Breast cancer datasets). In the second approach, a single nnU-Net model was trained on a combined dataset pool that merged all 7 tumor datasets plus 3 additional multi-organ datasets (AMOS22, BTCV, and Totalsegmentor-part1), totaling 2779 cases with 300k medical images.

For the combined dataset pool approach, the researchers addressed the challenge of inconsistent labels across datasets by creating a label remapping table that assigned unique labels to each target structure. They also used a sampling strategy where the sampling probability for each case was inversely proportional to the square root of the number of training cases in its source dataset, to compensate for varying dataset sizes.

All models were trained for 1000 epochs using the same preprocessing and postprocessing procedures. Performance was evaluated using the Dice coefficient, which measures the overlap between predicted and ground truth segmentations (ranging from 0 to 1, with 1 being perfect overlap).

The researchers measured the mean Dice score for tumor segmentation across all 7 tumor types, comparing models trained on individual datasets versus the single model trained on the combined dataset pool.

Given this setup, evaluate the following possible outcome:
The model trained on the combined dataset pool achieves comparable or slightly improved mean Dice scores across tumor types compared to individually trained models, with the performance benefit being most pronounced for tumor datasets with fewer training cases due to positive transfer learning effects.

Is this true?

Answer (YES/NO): NO